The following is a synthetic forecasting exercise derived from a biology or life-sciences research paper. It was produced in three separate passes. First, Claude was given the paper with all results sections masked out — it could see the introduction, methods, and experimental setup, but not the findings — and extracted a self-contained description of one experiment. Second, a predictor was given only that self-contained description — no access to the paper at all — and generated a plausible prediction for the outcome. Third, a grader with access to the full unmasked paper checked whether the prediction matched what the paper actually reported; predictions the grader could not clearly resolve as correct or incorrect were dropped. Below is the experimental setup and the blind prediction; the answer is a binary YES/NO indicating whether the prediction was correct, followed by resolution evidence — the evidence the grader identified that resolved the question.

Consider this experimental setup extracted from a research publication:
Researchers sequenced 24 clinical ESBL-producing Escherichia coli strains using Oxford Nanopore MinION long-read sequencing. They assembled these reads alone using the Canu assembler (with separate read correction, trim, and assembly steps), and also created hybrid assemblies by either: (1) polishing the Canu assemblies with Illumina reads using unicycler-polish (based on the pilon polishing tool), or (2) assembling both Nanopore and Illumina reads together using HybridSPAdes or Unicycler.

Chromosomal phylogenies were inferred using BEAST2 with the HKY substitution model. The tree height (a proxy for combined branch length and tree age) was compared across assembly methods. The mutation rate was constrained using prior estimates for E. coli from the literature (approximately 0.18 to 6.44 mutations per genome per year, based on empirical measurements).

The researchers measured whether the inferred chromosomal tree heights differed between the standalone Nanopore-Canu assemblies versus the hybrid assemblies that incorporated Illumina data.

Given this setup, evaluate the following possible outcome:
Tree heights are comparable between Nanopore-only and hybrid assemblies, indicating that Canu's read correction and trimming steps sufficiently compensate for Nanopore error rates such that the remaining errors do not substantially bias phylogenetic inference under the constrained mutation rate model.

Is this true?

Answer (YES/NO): NO